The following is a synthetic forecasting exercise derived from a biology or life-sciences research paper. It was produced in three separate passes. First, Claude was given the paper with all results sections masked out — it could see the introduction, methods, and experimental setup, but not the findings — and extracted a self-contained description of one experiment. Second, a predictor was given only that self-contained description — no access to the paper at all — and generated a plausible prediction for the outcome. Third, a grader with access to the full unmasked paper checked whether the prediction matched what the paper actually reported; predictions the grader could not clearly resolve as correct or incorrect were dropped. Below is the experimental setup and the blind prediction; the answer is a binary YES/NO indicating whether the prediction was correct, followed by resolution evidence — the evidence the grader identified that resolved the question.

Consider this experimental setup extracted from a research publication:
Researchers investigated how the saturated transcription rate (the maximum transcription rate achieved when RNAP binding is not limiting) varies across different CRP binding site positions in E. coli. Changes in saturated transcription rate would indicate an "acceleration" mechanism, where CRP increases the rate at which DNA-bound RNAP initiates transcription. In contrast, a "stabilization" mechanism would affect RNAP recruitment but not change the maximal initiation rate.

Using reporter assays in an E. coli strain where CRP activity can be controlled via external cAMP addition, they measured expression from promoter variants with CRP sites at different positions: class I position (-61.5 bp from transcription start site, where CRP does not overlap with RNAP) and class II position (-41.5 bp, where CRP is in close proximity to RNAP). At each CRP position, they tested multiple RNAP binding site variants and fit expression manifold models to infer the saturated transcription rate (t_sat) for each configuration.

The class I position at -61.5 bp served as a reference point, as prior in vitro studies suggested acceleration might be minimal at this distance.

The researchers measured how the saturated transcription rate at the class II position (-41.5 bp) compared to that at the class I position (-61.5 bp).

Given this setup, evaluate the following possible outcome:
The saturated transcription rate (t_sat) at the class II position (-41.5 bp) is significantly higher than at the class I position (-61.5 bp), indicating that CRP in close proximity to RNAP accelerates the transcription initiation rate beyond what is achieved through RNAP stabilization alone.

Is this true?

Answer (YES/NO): NO